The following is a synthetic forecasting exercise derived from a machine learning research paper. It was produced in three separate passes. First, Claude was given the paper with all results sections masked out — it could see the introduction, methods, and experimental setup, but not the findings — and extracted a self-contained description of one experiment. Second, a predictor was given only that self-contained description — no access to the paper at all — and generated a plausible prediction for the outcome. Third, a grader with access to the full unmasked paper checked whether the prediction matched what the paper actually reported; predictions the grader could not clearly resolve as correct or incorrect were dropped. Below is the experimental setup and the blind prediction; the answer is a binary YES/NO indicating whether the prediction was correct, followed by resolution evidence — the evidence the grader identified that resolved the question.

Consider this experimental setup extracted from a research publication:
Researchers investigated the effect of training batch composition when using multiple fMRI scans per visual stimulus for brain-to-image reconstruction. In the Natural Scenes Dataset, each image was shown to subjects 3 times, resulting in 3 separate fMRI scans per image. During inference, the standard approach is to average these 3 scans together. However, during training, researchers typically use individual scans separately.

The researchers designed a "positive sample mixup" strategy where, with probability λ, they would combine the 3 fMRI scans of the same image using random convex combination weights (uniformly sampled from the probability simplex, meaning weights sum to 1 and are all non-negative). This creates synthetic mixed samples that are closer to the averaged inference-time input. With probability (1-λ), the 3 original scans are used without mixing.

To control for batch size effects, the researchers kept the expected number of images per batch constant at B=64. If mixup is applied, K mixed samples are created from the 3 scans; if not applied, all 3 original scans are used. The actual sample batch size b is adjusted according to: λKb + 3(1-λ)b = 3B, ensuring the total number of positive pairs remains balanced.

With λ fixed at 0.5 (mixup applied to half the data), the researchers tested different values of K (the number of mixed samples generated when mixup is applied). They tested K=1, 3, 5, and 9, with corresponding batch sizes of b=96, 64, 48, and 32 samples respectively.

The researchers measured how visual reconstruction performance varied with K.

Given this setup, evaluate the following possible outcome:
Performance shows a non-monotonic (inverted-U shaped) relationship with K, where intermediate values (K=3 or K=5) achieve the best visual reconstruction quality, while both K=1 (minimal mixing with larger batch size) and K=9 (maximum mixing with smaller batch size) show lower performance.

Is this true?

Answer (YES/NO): YES